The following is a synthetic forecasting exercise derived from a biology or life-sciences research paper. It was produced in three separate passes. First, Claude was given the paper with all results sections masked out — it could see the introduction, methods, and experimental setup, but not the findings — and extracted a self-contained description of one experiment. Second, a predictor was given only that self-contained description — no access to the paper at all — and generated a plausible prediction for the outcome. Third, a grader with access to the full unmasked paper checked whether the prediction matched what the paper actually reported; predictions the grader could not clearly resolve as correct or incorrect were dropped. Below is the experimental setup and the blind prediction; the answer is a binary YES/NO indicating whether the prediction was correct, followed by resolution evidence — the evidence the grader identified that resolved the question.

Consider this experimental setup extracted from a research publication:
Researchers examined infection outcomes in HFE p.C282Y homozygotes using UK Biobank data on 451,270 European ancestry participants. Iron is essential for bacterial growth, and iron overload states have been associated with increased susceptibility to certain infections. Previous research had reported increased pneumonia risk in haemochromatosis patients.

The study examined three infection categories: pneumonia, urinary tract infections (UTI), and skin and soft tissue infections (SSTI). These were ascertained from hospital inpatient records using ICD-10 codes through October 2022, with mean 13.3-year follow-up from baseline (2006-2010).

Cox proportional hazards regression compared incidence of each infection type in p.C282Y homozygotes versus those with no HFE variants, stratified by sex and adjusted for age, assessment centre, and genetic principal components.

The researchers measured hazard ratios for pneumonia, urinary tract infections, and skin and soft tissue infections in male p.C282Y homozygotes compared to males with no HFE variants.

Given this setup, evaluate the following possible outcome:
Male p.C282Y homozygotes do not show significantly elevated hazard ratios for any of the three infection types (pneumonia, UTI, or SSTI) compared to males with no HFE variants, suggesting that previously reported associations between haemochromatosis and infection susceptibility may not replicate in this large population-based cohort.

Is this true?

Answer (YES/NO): NO